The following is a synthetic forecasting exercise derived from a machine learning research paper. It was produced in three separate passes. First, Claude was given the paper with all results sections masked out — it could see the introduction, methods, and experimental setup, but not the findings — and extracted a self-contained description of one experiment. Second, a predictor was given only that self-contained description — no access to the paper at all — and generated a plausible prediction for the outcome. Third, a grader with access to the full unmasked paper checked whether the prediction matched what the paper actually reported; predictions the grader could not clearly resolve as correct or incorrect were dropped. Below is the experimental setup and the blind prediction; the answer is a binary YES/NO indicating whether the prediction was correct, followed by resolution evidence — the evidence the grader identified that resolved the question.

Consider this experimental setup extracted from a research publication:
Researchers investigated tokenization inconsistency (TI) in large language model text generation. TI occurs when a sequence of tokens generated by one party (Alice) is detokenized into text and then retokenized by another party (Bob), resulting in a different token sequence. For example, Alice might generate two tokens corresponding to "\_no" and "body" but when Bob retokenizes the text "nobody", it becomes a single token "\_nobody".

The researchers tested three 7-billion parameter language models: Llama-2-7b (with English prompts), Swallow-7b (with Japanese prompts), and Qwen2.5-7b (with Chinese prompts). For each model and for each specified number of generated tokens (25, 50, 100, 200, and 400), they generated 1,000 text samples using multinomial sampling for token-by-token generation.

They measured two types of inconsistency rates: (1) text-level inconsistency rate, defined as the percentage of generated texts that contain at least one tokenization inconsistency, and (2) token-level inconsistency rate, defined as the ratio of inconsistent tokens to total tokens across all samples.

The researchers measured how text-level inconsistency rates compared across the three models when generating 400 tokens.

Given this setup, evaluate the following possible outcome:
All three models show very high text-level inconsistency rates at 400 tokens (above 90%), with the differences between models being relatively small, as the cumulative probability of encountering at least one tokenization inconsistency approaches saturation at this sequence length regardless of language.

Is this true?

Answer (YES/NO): NO